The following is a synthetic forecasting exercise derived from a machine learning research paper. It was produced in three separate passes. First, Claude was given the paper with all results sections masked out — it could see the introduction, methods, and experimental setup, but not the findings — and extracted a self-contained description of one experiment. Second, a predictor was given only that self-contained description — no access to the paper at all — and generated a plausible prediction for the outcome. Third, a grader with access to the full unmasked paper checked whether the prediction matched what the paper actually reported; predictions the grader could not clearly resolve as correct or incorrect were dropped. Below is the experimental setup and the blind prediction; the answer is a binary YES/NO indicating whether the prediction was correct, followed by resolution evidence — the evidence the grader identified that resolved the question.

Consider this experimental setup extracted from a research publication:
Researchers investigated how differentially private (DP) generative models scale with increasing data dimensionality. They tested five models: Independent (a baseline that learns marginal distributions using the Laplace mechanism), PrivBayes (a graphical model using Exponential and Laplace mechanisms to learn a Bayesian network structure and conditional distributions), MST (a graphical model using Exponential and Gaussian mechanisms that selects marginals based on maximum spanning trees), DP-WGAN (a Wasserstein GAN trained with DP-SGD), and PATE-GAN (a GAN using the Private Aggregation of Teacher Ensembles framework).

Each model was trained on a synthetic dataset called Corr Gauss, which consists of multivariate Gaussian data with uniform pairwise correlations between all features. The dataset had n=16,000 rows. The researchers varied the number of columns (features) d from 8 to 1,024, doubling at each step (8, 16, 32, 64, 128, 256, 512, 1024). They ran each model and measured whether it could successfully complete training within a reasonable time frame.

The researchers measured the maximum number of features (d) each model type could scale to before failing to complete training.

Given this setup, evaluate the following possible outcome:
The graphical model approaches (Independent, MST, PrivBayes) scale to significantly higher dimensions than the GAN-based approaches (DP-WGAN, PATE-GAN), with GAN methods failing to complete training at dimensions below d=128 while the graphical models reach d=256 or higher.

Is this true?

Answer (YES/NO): NO